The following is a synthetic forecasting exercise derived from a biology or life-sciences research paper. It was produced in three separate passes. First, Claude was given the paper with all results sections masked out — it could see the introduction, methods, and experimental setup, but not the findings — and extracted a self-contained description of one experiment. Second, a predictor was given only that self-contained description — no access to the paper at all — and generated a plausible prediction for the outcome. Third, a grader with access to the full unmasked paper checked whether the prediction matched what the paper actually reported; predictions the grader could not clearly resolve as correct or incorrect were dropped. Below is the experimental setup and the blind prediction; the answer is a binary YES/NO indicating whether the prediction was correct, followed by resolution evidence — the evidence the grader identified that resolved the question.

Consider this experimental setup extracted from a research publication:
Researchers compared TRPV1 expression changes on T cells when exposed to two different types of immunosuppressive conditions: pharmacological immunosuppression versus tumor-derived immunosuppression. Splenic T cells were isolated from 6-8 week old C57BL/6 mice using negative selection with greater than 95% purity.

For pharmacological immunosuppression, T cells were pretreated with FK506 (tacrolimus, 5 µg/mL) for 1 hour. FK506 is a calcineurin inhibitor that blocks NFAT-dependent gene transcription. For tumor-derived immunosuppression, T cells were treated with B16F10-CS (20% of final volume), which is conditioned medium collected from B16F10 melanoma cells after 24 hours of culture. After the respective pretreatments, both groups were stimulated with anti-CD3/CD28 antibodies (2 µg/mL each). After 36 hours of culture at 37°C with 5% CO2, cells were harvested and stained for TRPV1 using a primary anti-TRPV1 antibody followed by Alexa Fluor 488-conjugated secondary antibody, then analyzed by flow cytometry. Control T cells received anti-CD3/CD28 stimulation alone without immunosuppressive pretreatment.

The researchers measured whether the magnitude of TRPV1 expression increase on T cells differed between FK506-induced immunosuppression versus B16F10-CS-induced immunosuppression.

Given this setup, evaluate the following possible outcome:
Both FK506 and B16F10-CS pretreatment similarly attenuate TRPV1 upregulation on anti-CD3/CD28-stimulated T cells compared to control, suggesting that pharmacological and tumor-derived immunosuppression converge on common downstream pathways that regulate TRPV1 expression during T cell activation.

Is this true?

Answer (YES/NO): NO